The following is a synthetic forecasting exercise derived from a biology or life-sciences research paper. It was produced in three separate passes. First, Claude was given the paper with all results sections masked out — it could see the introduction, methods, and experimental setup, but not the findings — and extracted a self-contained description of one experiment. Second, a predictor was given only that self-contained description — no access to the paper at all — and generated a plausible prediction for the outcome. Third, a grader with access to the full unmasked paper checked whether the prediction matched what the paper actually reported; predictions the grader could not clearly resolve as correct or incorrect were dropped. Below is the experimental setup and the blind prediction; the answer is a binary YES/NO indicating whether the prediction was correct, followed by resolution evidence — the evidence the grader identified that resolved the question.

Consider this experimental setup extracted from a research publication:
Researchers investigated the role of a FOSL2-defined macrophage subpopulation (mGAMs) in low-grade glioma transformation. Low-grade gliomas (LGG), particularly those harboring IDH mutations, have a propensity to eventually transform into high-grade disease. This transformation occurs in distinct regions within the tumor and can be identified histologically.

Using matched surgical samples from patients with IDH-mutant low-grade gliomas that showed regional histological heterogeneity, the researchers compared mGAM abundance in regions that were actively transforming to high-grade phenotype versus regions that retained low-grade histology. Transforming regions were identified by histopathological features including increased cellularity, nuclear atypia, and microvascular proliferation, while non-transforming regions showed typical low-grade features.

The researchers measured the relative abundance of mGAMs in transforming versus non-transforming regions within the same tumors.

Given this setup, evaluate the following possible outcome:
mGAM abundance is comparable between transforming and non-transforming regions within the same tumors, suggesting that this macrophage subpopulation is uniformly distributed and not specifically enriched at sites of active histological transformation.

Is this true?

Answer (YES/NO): NO